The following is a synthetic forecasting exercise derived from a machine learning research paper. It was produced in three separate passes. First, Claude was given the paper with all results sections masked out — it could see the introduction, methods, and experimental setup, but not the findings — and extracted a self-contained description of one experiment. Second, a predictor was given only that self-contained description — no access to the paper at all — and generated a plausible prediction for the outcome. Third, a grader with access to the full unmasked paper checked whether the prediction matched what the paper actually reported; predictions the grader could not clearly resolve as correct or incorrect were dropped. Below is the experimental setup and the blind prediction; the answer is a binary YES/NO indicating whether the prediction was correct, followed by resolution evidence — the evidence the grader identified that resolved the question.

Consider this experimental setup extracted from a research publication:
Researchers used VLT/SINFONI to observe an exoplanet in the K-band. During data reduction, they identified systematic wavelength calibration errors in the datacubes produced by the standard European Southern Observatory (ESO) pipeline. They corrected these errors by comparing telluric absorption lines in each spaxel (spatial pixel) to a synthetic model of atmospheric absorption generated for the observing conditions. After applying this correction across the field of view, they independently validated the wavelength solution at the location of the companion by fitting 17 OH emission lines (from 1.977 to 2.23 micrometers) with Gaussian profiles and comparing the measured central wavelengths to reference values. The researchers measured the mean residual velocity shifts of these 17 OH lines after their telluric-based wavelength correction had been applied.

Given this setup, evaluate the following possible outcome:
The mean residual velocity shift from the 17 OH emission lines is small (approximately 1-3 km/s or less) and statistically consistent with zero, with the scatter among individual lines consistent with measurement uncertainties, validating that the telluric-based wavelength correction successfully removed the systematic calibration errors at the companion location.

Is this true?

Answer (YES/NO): YES